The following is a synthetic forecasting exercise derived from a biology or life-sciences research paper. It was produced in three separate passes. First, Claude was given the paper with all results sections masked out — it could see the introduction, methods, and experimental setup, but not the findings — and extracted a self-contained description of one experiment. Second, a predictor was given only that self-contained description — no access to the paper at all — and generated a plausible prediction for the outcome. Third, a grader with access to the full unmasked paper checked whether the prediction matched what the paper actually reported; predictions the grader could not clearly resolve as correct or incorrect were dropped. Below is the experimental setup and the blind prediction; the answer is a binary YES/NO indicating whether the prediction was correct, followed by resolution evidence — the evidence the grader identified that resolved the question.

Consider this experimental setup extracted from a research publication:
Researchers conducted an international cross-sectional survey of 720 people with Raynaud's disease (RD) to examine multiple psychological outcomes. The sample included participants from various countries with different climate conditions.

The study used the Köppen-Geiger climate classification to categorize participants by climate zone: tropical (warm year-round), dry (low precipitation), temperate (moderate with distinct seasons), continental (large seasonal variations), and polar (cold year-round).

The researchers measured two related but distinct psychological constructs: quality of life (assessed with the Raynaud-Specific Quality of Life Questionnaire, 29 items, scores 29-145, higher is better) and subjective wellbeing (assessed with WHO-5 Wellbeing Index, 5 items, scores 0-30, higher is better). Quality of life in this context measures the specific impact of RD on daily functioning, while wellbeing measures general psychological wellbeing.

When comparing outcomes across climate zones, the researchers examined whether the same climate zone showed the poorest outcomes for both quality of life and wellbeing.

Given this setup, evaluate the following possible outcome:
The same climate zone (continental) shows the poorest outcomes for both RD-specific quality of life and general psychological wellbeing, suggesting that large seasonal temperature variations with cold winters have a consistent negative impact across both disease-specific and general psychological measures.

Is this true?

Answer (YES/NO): NO